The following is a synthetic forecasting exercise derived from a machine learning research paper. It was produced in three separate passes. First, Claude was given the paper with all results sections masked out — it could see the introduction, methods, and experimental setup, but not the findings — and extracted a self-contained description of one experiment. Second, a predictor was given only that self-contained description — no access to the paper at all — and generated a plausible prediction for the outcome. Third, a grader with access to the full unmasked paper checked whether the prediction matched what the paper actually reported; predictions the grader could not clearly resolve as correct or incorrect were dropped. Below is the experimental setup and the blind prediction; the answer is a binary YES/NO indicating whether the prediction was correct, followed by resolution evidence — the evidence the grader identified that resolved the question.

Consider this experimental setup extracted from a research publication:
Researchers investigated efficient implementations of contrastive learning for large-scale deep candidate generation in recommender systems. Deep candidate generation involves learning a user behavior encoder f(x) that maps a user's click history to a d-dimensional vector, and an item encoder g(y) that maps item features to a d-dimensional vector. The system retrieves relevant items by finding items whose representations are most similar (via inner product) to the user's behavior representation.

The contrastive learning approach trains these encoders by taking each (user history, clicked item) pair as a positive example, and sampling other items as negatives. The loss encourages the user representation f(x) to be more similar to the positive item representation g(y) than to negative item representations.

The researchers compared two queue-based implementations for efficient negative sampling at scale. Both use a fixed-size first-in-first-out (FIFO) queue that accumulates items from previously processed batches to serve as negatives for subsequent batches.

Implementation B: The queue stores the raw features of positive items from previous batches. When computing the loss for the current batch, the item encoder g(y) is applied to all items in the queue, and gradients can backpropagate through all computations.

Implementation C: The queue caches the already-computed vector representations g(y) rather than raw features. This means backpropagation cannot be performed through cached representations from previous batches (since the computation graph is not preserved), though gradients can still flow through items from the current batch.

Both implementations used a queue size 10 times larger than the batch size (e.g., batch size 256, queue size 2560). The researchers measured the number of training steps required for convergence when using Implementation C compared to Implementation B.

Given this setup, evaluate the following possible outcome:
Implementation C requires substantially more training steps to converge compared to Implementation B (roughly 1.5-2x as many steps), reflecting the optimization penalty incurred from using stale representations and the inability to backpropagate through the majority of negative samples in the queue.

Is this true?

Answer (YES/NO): NO